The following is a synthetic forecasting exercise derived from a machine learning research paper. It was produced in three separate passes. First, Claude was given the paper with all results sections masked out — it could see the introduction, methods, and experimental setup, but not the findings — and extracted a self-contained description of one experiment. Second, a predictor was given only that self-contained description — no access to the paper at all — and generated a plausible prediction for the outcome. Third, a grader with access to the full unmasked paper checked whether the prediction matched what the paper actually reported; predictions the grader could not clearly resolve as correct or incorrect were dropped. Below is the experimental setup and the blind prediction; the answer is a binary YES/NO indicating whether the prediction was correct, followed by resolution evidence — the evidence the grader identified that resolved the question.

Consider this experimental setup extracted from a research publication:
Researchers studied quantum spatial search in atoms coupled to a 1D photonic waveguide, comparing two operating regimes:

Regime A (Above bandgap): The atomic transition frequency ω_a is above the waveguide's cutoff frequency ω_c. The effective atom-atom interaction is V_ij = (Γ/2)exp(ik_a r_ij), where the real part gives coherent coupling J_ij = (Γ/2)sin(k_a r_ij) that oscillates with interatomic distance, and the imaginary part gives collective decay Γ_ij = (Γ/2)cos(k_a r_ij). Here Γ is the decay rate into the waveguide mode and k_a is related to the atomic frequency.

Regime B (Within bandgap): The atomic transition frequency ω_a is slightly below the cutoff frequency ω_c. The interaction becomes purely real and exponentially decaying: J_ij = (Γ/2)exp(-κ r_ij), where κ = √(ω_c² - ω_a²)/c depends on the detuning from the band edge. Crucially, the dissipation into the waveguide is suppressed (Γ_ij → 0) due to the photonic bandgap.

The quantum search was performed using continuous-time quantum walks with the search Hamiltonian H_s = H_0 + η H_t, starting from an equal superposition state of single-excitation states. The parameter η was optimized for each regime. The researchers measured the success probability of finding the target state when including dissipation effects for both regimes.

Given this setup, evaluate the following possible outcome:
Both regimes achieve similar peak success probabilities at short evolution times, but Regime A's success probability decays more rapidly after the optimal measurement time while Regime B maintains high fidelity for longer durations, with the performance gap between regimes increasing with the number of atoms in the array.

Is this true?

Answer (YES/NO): NO